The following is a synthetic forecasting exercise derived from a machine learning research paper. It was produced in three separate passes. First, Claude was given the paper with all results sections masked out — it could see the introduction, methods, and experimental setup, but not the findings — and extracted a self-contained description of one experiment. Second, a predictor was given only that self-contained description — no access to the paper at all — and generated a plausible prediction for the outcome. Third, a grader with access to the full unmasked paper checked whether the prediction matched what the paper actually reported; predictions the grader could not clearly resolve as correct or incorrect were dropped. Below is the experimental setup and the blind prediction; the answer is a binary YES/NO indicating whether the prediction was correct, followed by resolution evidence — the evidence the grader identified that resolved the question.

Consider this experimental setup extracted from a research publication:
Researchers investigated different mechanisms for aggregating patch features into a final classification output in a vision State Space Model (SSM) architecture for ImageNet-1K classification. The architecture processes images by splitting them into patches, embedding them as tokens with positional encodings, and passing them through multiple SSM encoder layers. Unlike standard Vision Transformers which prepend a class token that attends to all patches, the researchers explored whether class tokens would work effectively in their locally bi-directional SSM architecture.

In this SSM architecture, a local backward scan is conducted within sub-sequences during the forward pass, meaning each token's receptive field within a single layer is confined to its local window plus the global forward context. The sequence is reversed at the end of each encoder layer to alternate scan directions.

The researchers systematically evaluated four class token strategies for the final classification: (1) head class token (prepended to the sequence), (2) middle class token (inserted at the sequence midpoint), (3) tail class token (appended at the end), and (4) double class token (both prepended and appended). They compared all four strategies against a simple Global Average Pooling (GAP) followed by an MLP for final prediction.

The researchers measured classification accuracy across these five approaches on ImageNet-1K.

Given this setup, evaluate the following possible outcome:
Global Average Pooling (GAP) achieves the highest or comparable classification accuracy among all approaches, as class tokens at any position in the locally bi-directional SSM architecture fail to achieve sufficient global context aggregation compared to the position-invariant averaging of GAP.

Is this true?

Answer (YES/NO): YES